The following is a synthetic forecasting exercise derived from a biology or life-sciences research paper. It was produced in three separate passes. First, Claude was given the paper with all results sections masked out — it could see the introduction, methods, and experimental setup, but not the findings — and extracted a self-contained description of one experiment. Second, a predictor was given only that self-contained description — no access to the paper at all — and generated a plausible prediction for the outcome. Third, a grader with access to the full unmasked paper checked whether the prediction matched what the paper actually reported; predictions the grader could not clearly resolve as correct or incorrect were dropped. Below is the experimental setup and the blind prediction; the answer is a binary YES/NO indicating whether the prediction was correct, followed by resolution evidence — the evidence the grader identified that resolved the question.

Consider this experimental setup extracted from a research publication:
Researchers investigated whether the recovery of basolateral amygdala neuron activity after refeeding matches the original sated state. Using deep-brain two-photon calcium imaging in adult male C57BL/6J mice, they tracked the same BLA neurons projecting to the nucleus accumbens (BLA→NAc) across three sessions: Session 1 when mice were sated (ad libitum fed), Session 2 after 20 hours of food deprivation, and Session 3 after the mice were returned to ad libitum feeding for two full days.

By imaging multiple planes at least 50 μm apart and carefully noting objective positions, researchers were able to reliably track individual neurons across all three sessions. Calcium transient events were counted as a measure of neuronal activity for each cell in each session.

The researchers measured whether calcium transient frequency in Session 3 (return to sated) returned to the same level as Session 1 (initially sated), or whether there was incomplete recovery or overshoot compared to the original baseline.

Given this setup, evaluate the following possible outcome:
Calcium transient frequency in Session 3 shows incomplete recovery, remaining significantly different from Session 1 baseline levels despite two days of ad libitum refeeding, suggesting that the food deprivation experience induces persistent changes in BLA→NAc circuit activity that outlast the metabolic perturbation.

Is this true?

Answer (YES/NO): NO